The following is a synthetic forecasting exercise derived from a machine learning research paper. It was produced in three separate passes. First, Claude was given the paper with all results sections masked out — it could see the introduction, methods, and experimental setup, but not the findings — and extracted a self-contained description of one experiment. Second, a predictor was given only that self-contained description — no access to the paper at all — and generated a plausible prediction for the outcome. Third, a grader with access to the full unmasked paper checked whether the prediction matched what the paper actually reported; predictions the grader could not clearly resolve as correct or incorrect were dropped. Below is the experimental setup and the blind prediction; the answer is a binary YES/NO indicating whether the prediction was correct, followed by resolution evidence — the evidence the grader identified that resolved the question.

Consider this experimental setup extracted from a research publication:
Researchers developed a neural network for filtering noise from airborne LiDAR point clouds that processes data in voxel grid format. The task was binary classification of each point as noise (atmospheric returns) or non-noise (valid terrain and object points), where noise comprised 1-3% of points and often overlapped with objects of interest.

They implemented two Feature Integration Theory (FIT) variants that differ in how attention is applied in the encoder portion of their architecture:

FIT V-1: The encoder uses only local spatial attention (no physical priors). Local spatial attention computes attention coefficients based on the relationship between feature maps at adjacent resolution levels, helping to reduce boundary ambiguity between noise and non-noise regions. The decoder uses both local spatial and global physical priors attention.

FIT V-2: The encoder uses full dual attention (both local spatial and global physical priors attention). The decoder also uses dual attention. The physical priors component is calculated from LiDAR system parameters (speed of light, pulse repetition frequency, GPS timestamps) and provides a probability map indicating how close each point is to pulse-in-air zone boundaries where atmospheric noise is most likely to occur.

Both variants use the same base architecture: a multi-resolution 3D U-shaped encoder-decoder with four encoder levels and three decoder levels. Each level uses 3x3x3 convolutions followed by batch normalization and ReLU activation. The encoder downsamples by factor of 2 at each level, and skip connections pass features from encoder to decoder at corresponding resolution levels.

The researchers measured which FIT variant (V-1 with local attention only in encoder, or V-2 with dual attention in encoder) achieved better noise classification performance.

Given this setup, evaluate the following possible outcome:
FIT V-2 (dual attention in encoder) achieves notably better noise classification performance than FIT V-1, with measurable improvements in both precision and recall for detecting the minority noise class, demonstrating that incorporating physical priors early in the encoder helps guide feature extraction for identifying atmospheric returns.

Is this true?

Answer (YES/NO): NO